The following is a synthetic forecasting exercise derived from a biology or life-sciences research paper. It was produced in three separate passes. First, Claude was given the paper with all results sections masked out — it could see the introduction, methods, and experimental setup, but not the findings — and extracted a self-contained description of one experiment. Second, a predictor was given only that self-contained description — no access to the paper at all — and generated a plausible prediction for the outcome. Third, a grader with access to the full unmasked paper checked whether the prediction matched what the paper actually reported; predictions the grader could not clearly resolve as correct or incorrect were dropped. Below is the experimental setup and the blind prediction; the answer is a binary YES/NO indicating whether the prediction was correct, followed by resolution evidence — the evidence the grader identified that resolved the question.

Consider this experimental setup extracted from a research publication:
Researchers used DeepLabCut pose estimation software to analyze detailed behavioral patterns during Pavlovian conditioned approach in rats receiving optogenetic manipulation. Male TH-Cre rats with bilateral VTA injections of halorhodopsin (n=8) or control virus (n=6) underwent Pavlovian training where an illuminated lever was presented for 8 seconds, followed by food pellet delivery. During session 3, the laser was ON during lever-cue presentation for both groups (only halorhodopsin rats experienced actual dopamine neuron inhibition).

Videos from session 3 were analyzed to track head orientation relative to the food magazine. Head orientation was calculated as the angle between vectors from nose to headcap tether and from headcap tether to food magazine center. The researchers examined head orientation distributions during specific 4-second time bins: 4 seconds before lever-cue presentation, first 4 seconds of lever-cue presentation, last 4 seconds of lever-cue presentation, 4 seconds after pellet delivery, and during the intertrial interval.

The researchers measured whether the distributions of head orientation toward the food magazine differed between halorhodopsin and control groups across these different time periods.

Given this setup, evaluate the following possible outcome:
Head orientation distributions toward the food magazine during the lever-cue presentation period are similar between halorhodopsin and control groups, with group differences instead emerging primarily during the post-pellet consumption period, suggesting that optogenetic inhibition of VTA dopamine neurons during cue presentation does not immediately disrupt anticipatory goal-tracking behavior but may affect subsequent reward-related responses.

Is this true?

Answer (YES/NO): NO